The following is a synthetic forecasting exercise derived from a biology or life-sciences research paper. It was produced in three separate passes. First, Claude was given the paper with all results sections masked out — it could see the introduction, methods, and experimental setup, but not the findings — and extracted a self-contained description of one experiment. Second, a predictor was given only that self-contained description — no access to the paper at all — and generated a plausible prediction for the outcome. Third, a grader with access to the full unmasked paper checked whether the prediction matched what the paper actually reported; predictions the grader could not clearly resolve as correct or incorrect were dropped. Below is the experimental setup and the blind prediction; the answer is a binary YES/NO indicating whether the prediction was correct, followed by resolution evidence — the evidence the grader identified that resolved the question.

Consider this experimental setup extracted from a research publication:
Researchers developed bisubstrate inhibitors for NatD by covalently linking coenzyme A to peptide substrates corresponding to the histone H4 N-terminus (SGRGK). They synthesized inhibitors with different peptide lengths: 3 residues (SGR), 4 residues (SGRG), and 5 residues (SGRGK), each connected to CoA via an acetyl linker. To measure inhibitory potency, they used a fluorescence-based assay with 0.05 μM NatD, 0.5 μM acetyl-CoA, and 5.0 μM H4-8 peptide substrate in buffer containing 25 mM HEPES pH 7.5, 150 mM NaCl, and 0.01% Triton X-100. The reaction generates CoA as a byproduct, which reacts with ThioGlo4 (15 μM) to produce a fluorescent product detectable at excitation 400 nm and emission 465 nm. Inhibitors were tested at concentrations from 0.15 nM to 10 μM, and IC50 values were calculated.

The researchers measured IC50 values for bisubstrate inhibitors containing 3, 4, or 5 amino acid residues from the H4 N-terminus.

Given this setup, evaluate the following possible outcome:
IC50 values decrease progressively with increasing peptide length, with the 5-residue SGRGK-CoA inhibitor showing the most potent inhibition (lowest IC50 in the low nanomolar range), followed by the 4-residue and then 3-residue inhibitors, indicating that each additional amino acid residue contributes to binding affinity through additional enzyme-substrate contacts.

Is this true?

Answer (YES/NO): YES